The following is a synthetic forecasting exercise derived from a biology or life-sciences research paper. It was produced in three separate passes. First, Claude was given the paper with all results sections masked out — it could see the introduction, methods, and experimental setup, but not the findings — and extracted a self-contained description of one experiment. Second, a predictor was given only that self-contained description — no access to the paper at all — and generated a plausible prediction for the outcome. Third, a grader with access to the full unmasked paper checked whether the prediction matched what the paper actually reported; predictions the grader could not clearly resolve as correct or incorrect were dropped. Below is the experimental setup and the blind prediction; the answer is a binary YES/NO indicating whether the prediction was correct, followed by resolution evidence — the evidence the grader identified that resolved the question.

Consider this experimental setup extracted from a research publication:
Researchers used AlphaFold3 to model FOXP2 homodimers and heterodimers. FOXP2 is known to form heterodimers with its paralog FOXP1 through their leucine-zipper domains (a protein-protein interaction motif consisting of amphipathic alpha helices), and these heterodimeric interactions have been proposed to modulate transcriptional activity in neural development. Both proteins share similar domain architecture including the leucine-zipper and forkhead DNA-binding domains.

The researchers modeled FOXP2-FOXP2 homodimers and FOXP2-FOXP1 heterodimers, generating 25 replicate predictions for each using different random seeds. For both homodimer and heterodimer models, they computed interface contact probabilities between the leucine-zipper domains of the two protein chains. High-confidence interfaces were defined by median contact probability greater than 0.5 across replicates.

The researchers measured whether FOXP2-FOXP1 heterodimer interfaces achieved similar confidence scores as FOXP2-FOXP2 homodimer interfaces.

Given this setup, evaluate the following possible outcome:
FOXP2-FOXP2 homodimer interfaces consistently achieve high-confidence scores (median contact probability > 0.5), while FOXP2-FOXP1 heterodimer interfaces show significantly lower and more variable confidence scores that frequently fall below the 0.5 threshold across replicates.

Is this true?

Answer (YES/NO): NO